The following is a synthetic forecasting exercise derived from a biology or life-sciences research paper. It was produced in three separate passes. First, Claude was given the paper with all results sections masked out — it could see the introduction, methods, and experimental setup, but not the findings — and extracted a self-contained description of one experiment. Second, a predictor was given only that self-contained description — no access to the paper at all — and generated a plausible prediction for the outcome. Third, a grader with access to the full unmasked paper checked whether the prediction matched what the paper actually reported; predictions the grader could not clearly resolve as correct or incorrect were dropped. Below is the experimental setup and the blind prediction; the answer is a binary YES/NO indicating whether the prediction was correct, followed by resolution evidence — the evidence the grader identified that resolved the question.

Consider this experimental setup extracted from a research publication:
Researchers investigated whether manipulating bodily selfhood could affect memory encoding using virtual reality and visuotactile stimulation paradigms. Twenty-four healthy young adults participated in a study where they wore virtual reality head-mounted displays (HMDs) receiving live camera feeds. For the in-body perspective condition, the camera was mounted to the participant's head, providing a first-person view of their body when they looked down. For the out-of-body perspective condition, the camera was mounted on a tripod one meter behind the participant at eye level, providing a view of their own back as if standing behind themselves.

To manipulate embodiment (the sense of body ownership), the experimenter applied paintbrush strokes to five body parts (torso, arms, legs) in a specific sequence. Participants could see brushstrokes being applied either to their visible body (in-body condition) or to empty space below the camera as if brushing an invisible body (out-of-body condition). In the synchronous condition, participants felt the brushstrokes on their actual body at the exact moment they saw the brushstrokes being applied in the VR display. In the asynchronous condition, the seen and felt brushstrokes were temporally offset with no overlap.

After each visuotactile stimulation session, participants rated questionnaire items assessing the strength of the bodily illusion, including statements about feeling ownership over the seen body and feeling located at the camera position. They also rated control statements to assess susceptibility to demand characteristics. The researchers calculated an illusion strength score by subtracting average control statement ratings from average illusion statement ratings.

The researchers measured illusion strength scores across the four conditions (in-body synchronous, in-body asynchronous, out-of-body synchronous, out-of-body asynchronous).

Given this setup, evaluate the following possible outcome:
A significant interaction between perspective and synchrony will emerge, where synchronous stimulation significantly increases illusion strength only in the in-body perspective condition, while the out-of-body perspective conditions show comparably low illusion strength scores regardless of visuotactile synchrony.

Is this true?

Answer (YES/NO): NO